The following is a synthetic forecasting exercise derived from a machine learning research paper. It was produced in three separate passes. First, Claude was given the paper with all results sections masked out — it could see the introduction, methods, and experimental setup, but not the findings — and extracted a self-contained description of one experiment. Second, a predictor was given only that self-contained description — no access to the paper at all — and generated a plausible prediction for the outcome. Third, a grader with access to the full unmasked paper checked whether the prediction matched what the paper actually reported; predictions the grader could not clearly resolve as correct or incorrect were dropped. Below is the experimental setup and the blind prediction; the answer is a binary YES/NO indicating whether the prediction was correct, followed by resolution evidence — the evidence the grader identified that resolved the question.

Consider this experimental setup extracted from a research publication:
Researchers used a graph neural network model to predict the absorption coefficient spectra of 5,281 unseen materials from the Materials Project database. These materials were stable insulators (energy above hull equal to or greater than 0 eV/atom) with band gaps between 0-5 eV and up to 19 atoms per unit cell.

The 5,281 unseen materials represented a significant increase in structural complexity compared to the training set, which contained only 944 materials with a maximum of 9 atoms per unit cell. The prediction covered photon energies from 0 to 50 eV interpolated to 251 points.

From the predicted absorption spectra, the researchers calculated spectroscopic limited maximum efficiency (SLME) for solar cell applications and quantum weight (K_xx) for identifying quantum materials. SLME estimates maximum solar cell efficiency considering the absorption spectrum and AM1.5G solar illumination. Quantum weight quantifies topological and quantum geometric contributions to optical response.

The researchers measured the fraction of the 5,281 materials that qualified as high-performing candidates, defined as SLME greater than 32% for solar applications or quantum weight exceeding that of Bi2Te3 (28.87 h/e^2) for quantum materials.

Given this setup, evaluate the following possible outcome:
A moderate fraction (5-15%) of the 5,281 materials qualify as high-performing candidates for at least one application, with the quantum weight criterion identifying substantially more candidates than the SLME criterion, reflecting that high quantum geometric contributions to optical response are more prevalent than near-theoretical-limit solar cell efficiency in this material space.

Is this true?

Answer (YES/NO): NO